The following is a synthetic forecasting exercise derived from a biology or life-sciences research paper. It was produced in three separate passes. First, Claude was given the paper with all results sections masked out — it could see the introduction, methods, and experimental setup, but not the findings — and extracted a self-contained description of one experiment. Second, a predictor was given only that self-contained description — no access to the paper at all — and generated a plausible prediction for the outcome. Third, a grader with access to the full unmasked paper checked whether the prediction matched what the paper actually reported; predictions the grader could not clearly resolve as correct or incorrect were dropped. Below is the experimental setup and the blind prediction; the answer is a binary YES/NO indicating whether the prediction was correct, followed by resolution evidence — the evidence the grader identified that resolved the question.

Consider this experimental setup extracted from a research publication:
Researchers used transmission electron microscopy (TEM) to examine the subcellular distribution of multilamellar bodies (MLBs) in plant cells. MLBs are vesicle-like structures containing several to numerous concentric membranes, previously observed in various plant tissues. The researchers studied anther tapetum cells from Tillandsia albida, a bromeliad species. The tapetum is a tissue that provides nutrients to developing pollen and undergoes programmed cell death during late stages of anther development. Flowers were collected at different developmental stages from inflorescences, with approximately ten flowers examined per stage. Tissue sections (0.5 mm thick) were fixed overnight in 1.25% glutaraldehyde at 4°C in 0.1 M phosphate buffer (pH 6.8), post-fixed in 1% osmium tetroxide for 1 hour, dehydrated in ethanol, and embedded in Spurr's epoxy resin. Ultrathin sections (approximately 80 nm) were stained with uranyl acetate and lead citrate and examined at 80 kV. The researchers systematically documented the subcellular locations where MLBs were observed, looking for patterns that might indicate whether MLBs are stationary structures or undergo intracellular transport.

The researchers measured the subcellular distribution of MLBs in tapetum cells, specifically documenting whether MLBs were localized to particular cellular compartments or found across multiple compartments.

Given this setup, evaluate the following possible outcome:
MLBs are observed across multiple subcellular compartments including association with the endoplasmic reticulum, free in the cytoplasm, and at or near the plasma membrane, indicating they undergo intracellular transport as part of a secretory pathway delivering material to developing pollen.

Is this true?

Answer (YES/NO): NO